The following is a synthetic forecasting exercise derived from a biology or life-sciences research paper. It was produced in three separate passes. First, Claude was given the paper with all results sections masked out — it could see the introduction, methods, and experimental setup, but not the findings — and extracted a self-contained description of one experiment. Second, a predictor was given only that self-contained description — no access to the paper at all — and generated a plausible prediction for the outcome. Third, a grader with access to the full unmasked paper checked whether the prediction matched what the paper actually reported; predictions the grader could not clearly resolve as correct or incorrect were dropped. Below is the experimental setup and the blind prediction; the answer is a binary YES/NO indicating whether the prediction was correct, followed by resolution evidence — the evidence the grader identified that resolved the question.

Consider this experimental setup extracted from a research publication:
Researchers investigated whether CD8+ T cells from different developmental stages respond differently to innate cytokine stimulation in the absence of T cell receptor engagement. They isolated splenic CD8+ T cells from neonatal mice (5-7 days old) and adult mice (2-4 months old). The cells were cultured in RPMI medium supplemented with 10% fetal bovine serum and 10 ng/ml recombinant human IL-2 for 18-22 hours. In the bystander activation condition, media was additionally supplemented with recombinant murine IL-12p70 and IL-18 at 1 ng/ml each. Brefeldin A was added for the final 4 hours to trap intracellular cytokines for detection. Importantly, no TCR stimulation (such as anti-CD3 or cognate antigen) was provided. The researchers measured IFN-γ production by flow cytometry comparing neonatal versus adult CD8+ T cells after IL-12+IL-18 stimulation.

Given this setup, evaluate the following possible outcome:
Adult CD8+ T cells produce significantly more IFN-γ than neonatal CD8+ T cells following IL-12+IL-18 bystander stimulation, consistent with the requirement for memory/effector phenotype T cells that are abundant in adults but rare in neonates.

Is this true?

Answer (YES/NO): NO